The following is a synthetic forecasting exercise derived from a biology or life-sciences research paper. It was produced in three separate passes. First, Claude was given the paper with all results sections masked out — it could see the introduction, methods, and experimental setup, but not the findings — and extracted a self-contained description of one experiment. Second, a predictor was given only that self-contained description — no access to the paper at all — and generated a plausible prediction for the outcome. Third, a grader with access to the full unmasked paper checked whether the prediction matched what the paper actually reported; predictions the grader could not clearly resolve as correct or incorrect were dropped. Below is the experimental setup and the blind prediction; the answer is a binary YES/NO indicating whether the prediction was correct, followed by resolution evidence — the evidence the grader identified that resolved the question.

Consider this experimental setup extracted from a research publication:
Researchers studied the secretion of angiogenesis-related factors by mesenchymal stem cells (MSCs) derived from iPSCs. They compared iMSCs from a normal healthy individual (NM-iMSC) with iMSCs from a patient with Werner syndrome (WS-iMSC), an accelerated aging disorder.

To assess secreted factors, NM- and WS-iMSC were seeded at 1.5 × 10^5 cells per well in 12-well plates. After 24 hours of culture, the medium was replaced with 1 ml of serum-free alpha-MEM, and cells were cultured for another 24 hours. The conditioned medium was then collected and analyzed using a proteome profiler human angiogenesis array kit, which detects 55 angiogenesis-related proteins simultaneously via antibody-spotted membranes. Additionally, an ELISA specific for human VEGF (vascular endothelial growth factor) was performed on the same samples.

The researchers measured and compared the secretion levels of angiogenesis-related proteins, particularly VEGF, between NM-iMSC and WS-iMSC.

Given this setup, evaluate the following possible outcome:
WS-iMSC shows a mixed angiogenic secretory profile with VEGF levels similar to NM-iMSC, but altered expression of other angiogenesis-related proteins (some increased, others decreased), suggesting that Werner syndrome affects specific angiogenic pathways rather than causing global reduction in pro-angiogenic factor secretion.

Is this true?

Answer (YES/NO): NO